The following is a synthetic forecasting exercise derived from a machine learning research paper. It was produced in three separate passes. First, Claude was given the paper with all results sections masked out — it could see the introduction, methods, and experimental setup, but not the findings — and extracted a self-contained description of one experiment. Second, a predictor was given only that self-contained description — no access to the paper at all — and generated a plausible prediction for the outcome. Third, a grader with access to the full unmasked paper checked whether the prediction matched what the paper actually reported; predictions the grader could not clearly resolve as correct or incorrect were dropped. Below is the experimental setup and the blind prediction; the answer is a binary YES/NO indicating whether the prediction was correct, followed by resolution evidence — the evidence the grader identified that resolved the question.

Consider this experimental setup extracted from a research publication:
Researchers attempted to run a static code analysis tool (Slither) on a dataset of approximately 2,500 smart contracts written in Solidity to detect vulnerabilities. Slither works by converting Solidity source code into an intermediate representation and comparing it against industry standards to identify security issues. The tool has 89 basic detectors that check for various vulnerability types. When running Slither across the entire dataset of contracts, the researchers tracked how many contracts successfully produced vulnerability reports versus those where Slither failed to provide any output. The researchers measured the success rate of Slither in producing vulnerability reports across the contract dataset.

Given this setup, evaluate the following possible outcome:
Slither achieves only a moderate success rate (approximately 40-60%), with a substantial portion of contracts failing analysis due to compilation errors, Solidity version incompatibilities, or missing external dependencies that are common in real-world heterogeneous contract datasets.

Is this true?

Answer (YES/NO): NO